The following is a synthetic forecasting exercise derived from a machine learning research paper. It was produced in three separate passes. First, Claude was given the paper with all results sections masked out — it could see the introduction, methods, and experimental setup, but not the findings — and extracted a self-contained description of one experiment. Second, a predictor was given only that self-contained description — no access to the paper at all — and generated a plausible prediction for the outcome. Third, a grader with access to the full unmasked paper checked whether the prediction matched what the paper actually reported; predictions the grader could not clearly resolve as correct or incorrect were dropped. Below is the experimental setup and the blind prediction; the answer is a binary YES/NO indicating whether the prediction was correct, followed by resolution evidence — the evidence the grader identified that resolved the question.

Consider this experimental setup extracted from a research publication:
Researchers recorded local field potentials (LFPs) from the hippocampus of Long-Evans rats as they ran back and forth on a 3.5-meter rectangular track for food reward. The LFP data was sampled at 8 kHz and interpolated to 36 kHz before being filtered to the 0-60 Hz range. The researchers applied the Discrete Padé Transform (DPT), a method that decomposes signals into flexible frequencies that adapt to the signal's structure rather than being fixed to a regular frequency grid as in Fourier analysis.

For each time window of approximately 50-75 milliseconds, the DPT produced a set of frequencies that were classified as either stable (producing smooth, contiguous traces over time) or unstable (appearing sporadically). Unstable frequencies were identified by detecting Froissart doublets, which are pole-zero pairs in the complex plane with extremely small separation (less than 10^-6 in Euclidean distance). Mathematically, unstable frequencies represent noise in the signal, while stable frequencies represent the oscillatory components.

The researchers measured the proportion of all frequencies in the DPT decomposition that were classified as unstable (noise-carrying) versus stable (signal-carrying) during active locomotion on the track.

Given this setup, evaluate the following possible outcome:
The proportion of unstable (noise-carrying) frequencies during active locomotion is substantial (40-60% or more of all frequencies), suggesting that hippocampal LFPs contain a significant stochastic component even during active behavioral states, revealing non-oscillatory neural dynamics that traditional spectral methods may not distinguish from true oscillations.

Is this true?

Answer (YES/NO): NO